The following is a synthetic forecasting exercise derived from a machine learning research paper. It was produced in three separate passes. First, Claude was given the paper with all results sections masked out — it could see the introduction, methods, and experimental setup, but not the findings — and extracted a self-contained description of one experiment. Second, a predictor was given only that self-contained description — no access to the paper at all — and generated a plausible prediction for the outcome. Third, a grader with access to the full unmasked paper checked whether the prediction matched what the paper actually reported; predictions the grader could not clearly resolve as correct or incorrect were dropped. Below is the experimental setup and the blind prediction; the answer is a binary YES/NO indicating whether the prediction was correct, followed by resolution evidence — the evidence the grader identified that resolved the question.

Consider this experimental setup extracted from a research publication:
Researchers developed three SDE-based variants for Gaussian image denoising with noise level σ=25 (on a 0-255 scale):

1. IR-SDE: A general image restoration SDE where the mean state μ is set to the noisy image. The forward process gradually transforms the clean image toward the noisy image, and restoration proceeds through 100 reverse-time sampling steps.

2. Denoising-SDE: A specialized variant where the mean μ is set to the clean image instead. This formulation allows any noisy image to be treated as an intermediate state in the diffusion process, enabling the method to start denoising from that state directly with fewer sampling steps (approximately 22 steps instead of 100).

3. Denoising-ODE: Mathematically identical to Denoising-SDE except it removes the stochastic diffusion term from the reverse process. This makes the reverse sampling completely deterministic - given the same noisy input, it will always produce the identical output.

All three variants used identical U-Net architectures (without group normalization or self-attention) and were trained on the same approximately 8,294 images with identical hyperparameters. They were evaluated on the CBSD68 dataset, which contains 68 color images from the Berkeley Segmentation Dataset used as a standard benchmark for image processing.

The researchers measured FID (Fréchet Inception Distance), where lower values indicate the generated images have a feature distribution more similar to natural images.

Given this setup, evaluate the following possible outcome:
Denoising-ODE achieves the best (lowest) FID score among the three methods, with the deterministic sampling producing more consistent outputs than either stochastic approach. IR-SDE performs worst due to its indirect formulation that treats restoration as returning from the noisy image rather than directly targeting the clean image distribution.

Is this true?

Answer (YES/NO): NO